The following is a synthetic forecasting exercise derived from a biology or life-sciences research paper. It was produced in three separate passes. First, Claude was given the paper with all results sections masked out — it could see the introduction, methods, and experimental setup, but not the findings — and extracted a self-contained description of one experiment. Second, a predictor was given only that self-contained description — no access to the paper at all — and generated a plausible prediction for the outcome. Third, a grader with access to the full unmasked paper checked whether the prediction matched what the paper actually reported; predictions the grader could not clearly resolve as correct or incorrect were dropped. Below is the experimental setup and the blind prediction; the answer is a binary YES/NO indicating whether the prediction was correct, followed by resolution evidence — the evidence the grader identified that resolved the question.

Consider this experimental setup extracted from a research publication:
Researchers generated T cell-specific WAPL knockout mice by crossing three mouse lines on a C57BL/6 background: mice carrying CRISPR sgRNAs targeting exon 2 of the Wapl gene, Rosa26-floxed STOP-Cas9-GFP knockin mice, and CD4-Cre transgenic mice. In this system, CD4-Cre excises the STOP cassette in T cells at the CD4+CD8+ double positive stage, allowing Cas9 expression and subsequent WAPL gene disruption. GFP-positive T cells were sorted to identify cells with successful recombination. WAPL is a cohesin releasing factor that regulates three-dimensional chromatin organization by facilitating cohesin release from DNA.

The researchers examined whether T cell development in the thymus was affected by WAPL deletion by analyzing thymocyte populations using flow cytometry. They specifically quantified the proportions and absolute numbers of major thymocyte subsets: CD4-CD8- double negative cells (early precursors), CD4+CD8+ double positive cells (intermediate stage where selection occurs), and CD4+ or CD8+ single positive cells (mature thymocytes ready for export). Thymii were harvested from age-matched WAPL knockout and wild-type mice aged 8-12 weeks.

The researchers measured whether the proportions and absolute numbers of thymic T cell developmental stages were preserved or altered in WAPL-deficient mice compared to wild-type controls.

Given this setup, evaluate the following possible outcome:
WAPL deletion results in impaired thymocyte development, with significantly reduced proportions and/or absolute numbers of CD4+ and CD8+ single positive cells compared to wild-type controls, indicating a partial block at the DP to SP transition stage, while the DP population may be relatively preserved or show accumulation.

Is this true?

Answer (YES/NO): NO